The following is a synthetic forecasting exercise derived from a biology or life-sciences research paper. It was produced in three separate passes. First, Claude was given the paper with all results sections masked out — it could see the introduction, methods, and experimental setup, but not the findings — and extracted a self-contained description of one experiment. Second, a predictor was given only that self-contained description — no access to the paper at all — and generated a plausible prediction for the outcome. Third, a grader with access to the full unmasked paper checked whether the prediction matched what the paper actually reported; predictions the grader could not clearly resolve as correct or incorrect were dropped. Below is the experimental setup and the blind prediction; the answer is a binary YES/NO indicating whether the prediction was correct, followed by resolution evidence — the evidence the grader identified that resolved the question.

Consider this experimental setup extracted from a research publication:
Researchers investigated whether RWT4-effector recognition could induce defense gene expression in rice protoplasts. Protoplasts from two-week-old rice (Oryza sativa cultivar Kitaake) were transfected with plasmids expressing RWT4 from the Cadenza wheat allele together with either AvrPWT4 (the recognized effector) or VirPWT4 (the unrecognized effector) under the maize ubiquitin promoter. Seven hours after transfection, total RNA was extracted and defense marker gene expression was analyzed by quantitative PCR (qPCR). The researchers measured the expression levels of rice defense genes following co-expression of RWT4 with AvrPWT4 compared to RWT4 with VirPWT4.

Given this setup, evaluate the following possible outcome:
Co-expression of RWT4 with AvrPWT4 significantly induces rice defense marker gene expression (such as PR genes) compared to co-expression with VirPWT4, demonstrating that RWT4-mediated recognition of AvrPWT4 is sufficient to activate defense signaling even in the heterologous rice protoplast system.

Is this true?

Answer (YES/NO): YES